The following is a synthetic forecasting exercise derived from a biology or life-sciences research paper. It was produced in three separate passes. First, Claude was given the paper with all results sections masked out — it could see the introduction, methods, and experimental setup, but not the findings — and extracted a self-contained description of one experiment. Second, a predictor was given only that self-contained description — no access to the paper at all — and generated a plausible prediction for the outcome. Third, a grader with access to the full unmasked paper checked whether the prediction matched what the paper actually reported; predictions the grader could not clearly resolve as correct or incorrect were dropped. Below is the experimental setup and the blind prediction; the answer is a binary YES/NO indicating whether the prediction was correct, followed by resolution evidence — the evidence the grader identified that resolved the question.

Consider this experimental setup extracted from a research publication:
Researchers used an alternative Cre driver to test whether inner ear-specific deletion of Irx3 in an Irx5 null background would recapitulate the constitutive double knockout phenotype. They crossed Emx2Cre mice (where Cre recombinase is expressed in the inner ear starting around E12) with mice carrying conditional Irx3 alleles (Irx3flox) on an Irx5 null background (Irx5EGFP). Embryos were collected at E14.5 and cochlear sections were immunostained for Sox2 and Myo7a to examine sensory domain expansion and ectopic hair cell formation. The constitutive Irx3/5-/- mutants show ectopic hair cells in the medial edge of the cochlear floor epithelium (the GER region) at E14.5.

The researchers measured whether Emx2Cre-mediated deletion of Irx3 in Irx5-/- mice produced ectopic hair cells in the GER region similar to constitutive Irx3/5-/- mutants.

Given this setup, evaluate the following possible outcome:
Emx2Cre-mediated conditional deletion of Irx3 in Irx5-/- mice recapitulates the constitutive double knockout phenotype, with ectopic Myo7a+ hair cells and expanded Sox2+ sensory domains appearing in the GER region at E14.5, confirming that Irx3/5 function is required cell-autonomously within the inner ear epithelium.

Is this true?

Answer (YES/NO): YES